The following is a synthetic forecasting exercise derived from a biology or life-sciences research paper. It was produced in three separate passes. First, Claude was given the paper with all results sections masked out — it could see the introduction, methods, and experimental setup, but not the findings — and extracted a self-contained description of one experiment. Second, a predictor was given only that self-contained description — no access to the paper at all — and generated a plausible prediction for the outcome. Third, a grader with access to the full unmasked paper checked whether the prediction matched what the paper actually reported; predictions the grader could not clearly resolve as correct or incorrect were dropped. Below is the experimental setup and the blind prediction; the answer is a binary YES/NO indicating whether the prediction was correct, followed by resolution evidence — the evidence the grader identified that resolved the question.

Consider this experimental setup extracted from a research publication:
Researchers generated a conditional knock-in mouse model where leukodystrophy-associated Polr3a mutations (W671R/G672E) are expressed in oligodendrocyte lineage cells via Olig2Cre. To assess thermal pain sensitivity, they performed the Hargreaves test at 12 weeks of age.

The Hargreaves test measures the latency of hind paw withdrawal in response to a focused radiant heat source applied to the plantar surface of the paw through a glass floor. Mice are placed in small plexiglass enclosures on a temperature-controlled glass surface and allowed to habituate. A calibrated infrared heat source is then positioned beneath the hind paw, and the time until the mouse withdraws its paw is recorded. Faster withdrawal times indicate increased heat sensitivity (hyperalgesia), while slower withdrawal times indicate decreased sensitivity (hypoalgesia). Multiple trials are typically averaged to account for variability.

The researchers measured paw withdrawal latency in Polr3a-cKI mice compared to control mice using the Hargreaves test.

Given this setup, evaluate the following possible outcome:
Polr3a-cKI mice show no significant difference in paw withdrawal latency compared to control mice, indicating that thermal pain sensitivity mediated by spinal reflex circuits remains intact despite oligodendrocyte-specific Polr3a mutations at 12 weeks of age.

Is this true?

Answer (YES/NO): NO